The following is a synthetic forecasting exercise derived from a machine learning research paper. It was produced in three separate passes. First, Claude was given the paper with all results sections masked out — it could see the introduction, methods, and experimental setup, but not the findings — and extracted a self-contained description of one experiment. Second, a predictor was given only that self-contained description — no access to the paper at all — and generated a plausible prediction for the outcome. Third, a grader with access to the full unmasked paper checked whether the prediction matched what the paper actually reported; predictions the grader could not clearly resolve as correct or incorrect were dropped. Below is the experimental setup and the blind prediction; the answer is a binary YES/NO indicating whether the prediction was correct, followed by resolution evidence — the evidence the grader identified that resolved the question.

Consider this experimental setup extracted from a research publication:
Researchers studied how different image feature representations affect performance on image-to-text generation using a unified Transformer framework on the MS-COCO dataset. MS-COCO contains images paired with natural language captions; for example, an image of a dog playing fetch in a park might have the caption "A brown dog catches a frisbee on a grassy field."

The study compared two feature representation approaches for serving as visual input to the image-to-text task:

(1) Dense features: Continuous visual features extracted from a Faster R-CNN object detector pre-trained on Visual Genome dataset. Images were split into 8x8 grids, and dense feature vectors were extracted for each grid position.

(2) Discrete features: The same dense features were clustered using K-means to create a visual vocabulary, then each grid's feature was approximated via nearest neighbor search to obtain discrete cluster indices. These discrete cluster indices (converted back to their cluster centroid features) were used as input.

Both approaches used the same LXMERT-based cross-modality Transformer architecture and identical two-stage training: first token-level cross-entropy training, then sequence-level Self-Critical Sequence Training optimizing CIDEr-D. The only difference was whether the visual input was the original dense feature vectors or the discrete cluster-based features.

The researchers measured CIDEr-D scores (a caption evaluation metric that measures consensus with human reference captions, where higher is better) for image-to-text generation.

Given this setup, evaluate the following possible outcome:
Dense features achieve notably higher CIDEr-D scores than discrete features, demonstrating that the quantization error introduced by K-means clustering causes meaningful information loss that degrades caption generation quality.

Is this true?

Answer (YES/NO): YES